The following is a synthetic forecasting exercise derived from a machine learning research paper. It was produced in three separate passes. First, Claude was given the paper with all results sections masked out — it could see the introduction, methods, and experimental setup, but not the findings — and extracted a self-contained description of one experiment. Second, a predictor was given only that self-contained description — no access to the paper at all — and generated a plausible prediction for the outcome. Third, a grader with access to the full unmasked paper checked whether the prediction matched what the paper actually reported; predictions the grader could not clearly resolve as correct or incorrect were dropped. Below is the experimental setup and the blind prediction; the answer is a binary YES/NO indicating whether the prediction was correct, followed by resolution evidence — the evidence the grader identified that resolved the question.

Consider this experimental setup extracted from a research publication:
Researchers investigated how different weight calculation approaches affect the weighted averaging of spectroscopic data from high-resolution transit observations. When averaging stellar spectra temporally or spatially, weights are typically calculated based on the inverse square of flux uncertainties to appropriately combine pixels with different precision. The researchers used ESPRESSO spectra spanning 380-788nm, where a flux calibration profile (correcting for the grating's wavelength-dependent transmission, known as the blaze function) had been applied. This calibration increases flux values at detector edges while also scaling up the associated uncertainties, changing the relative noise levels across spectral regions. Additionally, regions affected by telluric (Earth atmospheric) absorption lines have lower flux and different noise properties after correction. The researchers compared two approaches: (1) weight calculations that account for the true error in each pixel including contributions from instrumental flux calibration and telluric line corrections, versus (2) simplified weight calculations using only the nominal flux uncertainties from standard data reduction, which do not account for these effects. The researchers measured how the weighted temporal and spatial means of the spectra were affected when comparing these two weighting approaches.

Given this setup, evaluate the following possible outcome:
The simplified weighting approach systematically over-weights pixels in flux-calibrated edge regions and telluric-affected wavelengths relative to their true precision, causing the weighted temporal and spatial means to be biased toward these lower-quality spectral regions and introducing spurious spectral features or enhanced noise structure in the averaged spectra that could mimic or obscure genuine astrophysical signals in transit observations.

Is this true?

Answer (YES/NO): NO